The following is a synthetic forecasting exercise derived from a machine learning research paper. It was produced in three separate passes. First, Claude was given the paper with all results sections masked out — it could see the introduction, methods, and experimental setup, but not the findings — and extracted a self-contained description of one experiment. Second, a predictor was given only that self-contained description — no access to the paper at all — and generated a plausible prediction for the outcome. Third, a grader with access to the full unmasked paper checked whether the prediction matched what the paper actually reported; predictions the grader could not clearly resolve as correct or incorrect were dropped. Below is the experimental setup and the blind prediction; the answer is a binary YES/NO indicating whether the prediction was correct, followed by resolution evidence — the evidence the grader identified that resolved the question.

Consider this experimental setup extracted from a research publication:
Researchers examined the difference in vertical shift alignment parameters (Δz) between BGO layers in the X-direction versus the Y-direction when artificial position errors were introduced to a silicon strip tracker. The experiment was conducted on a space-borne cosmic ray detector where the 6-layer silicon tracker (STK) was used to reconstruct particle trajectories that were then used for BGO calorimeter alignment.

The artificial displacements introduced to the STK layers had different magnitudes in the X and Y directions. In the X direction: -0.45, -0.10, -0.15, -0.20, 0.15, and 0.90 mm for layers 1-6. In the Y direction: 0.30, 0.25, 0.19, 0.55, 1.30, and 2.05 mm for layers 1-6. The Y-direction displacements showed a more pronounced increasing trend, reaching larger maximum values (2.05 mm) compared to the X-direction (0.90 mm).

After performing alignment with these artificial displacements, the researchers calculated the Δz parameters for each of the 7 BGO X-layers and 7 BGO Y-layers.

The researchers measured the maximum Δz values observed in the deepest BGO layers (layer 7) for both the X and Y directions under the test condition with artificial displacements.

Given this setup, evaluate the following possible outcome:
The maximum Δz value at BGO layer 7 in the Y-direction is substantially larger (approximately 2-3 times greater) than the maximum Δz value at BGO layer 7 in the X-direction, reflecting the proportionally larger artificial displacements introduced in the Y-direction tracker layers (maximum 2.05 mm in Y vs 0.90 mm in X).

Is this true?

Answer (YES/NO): NO